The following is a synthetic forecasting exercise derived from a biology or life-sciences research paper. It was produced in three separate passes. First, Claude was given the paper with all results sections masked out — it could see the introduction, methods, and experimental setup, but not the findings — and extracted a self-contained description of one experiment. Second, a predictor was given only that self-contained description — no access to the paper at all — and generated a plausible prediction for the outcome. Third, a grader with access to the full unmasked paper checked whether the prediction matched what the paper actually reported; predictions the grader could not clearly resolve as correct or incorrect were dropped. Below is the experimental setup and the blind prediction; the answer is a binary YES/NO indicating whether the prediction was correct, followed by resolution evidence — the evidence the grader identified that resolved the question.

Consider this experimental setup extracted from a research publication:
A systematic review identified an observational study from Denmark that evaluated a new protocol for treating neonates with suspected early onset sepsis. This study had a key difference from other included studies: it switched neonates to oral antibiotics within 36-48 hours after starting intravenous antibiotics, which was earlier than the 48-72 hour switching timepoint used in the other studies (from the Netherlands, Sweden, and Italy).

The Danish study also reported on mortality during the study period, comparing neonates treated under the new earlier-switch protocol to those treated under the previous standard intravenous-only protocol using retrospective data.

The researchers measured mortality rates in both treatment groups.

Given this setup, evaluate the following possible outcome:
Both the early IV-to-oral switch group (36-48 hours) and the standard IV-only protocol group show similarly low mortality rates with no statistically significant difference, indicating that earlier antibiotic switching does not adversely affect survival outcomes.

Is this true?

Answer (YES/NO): NO